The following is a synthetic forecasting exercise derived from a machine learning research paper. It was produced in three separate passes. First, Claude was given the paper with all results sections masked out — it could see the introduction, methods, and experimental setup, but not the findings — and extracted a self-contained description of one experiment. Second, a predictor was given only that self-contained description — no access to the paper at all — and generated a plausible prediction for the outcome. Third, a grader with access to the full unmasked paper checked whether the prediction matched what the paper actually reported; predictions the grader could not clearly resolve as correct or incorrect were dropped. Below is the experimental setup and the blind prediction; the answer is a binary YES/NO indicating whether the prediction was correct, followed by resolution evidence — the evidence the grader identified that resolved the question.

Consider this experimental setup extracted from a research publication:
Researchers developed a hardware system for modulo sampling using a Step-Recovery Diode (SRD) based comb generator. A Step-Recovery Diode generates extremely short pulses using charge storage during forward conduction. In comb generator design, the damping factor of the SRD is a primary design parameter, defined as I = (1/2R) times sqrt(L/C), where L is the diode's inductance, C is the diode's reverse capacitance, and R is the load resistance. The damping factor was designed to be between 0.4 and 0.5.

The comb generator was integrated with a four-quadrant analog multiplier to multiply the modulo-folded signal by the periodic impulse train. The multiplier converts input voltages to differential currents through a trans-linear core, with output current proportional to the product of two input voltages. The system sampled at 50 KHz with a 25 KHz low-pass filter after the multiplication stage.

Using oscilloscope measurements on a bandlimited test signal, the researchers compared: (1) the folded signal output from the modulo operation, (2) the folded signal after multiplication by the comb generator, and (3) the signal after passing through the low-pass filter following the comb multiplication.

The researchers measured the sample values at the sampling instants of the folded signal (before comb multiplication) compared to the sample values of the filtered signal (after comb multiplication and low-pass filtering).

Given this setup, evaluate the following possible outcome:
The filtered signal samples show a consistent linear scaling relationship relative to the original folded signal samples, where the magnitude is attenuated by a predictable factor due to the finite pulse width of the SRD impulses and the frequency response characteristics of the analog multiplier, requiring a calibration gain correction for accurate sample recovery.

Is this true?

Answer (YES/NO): NO